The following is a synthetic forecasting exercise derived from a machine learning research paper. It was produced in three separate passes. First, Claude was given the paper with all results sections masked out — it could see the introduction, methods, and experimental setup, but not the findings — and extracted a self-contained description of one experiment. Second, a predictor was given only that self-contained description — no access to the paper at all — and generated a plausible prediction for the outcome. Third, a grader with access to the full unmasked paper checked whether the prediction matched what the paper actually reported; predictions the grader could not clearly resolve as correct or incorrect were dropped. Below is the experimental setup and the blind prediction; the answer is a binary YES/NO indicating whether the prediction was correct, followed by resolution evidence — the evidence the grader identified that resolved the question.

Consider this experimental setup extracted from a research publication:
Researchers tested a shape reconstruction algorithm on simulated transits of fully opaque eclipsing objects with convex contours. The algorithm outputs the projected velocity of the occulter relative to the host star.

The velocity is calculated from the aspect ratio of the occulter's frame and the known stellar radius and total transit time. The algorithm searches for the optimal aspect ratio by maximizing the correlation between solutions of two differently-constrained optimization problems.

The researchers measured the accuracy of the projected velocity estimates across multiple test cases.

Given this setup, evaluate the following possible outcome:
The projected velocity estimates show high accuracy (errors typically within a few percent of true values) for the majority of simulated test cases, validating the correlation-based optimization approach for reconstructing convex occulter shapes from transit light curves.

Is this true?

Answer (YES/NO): YES